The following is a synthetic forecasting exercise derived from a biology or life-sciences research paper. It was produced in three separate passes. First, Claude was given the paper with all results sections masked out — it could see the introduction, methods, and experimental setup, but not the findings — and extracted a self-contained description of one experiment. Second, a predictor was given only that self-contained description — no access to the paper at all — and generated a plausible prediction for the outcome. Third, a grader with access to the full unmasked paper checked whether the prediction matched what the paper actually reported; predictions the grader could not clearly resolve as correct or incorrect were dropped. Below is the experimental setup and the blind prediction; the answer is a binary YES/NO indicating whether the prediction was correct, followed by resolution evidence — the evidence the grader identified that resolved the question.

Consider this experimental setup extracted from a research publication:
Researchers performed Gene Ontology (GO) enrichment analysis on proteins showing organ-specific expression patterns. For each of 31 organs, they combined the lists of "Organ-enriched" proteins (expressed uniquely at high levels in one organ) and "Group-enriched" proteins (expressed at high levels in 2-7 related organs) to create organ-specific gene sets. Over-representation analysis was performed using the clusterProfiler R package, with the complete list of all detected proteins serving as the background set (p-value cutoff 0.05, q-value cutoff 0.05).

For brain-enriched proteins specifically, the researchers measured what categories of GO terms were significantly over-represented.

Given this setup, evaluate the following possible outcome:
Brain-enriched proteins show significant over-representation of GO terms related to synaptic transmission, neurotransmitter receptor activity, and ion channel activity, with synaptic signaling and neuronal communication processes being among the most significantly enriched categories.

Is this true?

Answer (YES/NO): YES